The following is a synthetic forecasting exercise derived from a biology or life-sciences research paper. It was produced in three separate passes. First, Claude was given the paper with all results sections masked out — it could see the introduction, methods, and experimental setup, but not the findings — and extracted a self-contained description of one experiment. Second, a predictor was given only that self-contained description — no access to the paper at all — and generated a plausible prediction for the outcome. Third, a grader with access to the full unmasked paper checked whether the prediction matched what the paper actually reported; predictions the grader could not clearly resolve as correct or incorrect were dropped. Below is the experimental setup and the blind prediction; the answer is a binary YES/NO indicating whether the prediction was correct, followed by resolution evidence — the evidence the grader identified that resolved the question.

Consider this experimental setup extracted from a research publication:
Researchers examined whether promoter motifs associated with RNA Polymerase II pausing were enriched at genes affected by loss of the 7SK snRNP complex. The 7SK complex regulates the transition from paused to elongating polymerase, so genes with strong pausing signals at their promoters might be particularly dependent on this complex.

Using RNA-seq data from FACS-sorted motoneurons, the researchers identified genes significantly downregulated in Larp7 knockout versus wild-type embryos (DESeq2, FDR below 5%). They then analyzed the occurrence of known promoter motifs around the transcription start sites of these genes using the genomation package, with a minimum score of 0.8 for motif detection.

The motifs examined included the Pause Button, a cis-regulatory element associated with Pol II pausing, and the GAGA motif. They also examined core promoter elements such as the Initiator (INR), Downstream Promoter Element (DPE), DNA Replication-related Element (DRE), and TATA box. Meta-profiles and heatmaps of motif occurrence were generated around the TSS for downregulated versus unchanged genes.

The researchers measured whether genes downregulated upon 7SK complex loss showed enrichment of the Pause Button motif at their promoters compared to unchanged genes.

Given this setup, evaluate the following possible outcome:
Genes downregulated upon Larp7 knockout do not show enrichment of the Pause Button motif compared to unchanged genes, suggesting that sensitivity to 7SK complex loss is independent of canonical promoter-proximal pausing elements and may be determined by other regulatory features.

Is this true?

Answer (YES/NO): YES